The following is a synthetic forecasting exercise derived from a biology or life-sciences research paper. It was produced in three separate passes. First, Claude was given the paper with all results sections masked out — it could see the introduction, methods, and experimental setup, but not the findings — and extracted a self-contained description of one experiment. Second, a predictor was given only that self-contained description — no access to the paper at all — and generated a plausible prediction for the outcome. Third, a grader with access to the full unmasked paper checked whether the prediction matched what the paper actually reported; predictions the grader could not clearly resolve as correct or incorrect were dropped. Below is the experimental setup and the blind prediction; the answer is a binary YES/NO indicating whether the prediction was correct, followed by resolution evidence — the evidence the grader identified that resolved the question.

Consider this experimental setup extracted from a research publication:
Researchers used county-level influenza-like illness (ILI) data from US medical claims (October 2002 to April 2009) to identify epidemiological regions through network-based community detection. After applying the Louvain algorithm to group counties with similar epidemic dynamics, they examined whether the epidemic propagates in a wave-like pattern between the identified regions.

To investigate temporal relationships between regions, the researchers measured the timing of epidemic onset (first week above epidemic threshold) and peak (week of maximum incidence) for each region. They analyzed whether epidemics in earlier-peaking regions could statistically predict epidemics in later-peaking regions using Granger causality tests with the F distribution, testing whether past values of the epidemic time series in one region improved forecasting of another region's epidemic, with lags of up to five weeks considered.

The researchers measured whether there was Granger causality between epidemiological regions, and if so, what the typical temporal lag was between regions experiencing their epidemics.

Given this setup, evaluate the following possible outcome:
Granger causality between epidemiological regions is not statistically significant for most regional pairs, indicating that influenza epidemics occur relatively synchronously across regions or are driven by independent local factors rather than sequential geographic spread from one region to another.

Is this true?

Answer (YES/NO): NO